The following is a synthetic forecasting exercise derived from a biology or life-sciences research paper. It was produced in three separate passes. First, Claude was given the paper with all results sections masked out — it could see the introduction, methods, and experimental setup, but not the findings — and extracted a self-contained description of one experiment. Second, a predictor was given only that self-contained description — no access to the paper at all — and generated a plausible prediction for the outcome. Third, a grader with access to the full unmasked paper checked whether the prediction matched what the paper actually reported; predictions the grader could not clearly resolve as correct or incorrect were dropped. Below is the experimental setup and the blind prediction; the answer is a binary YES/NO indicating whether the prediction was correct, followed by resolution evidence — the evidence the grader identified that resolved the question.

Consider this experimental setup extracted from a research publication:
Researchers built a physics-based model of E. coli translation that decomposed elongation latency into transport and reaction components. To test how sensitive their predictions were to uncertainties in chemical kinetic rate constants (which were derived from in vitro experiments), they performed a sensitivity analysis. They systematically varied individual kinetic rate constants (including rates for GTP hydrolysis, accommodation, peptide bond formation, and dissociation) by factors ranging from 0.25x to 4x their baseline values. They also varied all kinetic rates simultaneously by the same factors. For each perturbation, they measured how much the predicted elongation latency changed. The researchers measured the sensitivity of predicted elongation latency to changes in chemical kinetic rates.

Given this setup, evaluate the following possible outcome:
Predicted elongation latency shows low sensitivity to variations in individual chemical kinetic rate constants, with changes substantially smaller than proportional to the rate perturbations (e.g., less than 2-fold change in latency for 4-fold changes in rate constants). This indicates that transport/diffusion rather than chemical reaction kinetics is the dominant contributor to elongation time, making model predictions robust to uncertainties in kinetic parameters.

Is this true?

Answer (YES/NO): YES